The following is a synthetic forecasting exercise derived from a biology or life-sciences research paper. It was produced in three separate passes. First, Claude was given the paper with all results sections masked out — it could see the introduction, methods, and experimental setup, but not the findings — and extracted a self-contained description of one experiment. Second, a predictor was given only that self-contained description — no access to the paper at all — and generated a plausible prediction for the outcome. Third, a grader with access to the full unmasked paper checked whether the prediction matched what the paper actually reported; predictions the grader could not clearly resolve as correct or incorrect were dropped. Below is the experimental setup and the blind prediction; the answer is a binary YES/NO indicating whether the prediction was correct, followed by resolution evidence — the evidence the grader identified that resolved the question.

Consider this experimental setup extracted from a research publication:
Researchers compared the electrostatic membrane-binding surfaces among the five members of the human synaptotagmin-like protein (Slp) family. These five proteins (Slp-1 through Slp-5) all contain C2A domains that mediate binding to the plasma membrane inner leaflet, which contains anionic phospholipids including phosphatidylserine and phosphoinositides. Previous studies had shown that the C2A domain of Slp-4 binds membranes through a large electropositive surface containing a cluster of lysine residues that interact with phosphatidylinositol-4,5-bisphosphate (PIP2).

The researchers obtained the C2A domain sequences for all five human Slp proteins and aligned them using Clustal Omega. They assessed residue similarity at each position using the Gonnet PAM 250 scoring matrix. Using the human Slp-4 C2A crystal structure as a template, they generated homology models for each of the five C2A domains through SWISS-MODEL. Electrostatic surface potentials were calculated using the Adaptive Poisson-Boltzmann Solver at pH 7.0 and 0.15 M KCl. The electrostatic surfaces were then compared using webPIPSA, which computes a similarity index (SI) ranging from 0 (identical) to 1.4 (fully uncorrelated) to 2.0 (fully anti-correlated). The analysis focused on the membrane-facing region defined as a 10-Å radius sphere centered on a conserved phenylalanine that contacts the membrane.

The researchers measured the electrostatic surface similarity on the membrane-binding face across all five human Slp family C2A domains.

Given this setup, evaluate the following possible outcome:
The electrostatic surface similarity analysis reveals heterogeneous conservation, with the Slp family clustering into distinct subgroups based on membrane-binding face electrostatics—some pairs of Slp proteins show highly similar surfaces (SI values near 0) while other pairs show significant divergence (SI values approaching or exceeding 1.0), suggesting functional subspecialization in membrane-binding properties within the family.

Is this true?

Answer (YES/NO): NO